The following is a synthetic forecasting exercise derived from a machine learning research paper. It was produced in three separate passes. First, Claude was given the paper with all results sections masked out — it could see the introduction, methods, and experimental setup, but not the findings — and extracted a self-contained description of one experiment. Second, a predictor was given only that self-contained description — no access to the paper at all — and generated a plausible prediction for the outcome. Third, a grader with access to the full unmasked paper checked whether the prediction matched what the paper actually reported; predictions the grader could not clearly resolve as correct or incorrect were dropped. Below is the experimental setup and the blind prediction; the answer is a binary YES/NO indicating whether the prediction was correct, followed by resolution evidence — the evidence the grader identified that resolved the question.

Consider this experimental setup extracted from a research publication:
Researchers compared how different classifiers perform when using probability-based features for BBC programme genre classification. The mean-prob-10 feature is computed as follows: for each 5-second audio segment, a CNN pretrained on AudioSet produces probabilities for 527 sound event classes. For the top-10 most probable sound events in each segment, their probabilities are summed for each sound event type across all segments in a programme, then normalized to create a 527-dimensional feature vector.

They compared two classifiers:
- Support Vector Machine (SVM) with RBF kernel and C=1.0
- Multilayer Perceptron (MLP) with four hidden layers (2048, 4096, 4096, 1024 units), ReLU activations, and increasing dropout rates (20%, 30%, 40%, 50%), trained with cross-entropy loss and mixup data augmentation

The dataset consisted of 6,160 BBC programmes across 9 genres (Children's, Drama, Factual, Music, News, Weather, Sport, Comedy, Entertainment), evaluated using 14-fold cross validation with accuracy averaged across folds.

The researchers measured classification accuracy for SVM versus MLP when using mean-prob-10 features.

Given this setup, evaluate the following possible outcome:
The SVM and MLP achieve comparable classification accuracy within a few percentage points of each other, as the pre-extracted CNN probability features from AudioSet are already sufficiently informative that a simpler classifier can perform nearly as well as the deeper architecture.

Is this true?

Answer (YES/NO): NO